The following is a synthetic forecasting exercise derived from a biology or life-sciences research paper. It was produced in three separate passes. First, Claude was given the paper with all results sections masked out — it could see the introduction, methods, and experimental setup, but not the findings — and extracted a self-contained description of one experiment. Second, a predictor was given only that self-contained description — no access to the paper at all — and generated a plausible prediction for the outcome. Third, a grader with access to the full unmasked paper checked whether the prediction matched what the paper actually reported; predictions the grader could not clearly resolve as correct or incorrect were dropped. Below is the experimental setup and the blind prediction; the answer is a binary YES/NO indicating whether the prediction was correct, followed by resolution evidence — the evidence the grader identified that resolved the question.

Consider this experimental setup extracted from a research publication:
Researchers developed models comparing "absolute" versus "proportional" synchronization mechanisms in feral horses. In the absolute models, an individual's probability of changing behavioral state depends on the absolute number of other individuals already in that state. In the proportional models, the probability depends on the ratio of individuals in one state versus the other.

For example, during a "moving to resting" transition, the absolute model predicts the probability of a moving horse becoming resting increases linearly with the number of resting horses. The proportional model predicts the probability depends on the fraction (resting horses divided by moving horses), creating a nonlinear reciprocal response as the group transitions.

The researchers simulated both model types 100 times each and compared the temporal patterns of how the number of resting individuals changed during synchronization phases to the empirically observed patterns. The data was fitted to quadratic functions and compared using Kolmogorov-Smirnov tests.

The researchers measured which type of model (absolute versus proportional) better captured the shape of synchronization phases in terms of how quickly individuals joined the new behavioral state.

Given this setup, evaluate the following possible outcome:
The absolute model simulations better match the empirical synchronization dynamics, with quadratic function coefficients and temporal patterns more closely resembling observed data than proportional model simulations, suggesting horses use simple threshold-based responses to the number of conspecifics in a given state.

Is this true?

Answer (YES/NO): NO